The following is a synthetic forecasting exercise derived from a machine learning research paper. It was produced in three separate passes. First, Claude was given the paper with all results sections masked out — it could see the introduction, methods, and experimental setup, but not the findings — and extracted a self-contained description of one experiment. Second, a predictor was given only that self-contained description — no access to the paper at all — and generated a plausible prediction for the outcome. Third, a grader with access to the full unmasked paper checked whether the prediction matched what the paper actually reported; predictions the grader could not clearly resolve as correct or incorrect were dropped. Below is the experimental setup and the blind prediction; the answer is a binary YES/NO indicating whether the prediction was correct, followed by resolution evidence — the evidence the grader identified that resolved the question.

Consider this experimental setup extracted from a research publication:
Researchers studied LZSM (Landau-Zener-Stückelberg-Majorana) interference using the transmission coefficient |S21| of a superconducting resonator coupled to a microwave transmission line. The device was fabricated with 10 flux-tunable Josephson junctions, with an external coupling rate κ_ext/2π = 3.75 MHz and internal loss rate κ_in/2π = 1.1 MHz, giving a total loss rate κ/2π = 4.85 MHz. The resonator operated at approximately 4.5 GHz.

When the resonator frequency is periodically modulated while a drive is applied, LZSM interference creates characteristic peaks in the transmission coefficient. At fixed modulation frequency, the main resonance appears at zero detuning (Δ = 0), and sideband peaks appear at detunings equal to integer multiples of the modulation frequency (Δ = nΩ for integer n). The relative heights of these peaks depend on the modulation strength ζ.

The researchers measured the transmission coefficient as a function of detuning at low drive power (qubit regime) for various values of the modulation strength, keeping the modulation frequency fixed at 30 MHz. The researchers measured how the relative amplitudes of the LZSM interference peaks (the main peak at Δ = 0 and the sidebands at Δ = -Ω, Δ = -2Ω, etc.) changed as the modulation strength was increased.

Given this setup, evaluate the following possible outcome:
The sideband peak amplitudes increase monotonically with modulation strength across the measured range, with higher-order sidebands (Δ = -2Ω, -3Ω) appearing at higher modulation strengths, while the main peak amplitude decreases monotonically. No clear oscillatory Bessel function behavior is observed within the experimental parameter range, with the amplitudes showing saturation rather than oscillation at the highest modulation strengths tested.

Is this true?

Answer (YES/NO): NO